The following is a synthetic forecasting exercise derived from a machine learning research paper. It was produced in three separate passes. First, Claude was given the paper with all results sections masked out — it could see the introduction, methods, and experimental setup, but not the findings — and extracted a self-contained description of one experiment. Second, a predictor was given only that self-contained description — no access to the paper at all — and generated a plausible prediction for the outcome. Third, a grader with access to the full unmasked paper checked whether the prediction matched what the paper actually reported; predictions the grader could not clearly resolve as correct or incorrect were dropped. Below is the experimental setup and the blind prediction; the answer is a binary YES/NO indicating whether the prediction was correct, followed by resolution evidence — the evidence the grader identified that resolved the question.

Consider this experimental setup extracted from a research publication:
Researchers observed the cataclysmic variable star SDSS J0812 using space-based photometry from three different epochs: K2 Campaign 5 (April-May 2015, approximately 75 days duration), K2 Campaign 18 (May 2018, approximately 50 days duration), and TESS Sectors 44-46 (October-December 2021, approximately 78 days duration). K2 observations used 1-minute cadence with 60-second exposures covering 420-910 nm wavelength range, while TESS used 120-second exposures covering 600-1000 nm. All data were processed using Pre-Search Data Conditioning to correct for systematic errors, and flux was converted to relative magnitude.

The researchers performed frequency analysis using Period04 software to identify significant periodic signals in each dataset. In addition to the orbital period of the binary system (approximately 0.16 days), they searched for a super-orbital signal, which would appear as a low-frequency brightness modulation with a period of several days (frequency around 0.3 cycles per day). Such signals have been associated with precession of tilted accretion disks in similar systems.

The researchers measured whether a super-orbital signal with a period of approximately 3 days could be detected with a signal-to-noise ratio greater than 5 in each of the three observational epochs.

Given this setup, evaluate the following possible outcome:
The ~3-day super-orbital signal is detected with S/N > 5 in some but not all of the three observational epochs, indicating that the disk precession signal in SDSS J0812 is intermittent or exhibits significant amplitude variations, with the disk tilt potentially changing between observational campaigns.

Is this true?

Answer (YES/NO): YES